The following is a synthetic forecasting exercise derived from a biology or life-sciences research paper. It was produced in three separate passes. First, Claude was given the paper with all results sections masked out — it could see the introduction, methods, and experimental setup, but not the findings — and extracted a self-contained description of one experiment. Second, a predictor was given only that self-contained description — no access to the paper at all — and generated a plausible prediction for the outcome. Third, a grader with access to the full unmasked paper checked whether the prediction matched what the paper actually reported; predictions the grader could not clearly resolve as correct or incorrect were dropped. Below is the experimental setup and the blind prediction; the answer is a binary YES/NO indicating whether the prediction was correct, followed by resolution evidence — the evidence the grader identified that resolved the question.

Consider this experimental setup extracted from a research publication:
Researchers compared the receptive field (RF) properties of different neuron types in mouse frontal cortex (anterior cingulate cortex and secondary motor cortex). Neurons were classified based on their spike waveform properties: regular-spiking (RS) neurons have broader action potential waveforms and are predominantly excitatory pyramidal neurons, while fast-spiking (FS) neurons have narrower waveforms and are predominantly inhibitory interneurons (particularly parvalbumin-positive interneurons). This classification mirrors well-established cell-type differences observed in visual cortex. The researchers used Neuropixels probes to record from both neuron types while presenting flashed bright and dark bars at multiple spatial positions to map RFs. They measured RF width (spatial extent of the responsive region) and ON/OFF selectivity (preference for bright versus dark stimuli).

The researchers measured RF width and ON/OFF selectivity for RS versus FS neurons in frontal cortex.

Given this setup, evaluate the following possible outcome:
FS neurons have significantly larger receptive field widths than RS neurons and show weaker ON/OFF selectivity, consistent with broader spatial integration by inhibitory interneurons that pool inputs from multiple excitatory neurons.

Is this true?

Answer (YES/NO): YES